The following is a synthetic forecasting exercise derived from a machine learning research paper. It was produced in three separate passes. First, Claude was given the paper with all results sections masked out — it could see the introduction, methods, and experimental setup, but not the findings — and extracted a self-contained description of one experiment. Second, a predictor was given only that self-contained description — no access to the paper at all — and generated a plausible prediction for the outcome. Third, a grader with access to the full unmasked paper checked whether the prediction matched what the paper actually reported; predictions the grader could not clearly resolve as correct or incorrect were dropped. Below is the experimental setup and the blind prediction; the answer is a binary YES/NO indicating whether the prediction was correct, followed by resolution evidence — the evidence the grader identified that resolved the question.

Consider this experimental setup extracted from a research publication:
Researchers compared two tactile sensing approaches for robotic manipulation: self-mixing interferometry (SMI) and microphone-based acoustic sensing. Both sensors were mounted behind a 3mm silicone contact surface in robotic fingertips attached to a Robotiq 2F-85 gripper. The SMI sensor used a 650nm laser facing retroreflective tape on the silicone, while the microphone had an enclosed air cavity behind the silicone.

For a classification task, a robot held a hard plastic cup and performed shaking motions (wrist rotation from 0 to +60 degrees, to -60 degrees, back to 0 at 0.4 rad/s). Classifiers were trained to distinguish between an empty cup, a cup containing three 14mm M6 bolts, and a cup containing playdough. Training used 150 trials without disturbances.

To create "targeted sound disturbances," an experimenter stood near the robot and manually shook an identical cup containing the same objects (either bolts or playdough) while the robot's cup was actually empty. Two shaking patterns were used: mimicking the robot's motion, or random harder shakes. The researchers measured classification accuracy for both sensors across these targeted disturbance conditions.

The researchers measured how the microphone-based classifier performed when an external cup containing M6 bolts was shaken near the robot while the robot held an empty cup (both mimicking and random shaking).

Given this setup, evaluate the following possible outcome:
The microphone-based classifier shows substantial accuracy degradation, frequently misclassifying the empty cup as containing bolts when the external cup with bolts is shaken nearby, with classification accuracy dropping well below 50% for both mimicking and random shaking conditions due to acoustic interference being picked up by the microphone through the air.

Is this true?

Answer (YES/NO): YES